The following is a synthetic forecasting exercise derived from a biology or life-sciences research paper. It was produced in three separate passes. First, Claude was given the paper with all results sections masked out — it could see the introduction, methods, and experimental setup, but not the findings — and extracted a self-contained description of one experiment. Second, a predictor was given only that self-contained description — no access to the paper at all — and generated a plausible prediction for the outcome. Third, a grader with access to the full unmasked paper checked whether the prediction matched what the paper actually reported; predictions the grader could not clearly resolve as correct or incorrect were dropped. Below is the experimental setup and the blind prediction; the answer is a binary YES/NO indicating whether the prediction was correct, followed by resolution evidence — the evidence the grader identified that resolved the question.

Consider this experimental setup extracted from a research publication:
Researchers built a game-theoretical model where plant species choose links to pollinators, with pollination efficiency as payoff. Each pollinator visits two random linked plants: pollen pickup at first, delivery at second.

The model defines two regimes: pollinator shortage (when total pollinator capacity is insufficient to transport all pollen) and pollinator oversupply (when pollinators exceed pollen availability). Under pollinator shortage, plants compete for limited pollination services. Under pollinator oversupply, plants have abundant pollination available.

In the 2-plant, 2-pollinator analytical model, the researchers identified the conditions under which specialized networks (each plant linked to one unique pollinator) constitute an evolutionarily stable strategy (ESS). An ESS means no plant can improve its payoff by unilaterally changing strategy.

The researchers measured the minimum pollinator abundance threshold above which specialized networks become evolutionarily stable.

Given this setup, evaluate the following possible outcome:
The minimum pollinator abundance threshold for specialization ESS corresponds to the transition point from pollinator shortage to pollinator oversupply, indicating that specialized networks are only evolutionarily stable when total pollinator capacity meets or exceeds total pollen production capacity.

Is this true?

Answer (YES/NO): NO